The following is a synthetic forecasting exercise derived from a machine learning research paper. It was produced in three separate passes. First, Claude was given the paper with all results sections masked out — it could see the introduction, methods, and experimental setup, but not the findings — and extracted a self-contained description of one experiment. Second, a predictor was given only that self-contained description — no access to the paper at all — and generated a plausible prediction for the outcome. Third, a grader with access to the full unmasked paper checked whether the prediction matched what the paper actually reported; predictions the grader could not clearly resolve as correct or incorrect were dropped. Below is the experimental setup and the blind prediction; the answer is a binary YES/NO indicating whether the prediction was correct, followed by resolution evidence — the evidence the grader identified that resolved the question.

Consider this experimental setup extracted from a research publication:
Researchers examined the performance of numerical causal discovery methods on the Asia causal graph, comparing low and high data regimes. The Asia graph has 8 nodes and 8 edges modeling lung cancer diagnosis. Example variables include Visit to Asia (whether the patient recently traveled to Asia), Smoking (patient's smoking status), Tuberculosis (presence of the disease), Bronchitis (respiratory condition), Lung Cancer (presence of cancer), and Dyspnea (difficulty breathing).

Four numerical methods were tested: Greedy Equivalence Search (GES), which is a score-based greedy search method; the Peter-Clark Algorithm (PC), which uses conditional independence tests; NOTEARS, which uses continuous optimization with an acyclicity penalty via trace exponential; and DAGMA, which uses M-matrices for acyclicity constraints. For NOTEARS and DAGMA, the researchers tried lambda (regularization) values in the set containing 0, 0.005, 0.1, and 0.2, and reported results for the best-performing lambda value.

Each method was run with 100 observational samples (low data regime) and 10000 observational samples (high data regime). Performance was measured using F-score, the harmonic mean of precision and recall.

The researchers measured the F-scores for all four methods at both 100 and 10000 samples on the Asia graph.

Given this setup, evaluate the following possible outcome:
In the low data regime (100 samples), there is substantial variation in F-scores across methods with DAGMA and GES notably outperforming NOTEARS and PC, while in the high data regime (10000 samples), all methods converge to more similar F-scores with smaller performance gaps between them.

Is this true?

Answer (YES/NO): NO